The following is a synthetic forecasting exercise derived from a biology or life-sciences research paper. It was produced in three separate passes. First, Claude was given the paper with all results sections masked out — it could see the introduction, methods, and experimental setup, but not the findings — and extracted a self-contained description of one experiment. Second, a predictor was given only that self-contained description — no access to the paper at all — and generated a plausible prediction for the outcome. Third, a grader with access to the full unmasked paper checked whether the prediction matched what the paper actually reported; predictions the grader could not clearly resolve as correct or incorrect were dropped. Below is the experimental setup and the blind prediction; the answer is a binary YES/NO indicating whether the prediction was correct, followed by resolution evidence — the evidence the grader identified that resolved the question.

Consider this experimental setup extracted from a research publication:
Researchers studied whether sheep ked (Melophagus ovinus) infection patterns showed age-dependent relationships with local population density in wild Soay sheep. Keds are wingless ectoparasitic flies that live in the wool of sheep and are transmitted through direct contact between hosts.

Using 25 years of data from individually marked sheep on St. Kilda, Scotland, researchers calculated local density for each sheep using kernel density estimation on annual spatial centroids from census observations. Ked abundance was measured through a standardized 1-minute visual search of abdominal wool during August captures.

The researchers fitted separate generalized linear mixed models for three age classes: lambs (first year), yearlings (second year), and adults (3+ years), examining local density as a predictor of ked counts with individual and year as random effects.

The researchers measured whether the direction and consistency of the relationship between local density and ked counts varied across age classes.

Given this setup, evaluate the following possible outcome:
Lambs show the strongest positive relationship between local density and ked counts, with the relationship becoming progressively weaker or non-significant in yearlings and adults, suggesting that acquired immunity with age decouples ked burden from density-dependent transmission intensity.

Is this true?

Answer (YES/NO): NO